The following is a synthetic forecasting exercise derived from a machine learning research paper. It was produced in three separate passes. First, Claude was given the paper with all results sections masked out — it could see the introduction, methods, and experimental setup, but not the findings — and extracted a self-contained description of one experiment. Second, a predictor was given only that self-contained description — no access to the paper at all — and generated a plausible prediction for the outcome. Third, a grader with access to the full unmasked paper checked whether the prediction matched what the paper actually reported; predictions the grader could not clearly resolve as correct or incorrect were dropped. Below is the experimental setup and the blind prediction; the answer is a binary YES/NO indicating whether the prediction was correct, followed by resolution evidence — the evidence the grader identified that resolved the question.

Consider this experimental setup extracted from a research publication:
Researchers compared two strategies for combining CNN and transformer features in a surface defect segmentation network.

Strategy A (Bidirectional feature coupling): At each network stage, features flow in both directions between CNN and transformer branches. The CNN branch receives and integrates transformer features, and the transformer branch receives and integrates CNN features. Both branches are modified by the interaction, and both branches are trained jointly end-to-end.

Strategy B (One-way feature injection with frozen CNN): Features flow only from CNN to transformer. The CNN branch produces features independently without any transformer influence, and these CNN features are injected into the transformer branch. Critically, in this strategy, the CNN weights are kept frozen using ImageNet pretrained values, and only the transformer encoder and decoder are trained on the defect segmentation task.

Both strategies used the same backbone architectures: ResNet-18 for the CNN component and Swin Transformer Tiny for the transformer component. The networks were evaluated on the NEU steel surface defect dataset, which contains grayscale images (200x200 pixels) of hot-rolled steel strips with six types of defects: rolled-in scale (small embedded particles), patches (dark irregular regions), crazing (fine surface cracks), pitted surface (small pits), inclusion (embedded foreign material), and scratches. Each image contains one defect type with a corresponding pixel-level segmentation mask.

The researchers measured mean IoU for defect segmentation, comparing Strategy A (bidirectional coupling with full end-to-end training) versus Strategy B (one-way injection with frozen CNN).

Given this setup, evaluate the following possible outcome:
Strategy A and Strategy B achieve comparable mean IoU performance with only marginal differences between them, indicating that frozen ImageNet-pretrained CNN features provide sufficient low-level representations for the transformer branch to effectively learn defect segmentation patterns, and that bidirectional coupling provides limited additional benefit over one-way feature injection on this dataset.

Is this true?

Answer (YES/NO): NO